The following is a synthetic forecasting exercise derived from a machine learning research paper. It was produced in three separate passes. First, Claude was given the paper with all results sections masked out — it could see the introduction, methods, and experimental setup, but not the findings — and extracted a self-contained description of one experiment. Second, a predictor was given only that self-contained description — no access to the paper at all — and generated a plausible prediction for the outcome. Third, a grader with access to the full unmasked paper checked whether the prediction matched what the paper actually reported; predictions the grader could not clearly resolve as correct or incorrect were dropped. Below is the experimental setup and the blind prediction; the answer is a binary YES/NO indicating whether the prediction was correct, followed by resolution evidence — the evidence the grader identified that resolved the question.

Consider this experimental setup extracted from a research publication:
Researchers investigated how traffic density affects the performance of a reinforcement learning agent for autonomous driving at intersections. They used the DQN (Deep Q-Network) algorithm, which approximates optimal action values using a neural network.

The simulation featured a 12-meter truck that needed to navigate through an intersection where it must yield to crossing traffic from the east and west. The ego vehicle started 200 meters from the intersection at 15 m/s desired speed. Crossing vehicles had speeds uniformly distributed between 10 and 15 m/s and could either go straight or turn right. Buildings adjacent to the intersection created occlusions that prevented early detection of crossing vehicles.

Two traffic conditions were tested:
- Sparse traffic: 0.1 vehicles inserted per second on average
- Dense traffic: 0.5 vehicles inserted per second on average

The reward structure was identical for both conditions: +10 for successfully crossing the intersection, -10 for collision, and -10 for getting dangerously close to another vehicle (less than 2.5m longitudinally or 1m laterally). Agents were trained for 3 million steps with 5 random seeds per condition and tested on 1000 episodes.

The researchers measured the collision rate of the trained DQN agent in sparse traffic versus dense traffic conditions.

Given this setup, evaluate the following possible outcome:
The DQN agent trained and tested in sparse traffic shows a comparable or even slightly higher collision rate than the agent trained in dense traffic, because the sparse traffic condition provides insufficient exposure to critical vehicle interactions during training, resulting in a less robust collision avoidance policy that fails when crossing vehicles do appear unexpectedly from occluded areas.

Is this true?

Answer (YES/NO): NO